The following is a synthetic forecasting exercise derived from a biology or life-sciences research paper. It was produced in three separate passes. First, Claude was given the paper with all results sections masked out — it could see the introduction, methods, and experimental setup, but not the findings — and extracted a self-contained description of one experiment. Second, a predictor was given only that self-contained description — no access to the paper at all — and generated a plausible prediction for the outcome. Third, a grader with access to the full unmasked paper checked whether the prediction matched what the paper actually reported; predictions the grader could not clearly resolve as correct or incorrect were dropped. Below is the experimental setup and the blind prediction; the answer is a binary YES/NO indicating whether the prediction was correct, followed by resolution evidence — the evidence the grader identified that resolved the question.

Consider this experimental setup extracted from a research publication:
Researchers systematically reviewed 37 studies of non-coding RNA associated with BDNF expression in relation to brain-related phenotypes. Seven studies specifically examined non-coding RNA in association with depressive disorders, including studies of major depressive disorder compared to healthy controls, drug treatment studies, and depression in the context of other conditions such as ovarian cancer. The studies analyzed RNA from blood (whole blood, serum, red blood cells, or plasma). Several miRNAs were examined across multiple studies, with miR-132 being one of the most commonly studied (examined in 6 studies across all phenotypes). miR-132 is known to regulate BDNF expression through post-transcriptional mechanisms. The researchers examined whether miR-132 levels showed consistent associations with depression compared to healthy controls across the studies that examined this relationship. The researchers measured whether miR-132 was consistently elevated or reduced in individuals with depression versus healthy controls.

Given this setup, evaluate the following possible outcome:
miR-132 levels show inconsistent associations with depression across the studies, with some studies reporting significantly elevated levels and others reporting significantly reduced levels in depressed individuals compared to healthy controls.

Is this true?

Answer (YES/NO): NO